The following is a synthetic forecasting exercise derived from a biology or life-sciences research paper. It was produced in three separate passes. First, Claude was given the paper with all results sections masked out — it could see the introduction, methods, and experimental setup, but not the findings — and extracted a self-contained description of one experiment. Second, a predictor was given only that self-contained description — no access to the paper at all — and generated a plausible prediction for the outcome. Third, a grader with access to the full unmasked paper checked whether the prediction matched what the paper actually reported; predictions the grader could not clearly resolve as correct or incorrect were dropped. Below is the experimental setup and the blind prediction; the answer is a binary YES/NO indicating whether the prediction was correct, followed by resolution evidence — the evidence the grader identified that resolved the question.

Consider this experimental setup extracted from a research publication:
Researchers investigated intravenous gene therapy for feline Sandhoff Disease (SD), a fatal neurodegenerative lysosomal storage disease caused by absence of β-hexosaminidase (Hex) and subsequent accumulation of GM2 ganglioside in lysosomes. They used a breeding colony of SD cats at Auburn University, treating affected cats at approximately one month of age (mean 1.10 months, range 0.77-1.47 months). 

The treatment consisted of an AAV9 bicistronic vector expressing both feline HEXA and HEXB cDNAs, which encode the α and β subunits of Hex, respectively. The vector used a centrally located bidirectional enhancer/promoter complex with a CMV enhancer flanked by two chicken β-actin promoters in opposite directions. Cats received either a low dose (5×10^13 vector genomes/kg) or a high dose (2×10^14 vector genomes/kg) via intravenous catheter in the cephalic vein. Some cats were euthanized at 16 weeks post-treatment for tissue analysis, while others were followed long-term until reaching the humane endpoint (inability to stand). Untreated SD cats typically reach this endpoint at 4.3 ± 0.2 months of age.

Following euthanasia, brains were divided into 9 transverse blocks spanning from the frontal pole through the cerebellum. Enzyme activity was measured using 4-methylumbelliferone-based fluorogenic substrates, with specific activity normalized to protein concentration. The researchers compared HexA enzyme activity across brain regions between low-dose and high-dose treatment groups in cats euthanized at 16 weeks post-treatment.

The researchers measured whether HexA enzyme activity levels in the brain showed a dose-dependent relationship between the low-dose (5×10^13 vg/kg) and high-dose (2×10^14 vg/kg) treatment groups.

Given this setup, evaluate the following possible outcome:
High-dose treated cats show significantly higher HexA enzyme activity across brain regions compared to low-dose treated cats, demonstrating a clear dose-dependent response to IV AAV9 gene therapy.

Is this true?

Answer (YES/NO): NO